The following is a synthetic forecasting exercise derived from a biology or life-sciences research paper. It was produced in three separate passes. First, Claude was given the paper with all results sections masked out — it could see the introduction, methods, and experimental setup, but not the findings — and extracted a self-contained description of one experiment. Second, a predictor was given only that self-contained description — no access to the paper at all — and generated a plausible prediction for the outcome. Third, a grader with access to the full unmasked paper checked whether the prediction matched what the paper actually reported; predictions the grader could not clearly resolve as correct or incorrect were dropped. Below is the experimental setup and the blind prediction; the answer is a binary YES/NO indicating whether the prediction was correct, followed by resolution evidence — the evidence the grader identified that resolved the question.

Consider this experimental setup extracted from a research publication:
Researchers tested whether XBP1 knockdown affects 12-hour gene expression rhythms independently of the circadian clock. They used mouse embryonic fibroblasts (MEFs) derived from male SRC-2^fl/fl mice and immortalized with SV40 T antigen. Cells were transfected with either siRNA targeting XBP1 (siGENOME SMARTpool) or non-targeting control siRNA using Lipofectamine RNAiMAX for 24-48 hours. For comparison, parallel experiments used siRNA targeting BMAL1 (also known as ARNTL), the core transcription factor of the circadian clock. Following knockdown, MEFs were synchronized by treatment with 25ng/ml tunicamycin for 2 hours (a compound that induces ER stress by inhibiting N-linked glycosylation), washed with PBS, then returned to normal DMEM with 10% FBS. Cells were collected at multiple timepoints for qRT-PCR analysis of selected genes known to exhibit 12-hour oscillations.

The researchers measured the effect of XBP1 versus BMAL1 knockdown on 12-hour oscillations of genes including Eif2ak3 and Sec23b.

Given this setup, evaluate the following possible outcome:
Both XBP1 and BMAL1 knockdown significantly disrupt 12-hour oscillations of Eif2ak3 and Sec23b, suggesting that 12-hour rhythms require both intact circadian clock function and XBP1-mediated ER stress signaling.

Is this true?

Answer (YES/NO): NO